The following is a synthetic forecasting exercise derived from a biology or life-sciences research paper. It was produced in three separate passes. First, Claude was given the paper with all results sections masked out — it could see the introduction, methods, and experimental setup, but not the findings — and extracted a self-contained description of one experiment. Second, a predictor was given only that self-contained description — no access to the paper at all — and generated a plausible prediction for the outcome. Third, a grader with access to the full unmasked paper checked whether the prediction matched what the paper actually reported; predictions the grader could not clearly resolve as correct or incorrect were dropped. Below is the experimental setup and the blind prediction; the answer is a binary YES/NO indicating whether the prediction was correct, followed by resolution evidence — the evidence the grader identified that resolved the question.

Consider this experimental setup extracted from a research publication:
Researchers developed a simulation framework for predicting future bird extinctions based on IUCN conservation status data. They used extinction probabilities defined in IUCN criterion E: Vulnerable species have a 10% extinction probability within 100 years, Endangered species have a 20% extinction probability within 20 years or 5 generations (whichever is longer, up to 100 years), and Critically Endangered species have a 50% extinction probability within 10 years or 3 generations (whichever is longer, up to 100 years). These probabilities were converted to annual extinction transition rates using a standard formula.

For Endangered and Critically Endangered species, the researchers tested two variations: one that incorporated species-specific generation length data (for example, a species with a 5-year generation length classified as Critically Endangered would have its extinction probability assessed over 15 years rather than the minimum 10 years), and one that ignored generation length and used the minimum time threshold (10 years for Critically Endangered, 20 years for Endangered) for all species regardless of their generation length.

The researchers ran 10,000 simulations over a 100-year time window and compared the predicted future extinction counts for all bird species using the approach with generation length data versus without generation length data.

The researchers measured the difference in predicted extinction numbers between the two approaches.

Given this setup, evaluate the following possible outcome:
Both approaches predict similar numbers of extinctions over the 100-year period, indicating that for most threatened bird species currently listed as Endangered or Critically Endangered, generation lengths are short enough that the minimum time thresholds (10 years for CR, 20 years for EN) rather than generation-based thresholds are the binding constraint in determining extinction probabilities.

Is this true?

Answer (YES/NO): NO